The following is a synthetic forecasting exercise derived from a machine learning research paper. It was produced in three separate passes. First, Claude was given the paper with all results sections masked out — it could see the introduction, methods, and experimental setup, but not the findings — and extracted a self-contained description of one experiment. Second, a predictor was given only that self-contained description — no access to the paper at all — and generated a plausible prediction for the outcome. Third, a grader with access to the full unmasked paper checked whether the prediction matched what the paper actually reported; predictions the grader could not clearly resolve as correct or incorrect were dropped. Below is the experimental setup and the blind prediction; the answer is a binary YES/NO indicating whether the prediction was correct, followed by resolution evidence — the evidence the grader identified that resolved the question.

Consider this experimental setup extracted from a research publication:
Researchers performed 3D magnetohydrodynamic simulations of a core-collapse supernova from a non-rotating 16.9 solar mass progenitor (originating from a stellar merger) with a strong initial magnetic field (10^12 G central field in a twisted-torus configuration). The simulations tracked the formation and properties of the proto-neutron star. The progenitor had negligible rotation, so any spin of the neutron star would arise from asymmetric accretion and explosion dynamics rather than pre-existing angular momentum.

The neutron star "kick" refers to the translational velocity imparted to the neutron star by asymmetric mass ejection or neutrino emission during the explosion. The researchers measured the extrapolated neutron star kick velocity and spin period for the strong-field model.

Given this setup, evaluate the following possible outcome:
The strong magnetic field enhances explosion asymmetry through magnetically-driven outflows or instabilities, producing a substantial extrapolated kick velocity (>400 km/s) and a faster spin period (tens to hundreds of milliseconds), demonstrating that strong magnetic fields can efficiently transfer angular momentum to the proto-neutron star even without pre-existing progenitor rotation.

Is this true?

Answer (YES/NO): NO